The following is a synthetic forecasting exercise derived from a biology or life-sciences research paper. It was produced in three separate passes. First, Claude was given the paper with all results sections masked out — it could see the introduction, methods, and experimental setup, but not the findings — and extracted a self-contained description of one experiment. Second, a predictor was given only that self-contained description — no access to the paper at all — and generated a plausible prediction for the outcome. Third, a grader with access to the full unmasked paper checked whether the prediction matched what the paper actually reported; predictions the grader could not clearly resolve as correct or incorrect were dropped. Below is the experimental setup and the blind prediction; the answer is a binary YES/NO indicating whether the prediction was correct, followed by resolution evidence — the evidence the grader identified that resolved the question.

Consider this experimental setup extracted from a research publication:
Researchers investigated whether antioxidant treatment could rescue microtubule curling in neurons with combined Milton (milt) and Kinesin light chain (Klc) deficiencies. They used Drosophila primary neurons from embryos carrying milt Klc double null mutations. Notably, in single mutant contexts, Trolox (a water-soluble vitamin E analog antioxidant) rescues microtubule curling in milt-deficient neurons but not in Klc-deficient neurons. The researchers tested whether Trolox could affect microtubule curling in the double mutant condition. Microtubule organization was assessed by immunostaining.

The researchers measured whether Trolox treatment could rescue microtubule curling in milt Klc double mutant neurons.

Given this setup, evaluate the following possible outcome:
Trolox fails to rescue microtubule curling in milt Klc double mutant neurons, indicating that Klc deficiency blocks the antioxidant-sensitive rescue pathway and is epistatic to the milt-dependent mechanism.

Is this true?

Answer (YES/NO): NO